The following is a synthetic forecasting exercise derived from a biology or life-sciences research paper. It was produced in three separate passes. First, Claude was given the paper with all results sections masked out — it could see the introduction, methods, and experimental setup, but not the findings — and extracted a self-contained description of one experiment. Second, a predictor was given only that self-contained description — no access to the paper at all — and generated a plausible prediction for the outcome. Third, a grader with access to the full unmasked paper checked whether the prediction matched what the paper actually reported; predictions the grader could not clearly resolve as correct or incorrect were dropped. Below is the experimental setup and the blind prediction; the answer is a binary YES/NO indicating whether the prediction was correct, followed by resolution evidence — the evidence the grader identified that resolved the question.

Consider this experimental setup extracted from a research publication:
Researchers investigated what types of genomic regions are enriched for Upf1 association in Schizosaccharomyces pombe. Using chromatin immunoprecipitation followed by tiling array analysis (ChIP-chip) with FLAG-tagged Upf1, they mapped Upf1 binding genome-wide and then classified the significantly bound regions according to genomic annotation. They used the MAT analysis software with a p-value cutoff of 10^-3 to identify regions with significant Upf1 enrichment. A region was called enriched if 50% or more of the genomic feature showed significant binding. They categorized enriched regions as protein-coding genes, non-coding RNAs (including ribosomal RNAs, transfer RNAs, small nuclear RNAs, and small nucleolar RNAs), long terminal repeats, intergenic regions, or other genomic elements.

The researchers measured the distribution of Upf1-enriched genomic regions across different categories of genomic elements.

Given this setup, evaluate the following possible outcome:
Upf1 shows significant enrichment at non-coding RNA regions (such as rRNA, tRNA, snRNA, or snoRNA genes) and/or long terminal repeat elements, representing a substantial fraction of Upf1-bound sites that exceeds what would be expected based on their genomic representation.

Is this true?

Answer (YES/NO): NO